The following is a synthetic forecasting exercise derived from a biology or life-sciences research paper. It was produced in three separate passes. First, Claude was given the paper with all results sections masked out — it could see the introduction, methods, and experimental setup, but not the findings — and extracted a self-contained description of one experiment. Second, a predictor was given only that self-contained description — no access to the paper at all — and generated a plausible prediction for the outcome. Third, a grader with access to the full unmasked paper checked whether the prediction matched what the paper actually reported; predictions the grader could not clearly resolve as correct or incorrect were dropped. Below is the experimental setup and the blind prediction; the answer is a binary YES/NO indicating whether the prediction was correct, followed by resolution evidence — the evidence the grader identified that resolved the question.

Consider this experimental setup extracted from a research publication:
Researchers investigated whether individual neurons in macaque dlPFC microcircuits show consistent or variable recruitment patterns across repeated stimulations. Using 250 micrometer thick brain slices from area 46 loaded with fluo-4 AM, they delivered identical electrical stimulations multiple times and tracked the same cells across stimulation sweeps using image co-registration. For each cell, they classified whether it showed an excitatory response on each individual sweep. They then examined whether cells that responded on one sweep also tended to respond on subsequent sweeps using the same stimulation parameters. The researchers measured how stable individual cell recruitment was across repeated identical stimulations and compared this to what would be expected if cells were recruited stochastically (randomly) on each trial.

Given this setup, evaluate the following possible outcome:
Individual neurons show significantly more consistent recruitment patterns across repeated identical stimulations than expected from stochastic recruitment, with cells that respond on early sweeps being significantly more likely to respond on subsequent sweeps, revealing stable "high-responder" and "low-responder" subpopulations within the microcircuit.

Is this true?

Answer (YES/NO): YES